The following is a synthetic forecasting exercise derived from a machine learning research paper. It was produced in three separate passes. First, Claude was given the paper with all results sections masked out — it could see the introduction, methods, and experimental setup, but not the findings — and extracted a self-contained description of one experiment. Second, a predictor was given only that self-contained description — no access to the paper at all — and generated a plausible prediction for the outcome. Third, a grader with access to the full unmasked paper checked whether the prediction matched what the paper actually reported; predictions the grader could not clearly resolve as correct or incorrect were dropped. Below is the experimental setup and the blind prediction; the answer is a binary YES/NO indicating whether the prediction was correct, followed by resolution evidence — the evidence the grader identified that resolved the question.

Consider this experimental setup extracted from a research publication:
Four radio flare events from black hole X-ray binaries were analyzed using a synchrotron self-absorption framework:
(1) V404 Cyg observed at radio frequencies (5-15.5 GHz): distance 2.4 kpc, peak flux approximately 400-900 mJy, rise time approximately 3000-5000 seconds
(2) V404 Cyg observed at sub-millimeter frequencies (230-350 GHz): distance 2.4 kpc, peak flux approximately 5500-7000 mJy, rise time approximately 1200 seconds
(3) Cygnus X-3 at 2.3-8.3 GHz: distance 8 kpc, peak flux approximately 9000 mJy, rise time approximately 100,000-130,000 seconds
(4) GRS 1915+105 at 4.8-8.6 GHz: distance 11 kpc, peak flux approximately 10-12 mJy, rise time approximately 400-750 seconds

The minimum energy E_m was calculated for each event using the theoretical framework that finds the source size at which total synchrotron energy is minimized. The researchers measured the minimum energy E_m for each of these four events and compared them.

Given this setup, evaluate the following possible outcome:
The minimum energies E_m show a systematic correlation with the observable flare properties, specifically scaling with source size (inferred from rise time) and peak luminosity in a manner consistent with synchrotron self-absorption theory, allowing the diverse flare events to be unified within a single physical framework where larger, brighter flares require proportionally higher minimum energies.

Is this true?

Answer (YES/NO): NO